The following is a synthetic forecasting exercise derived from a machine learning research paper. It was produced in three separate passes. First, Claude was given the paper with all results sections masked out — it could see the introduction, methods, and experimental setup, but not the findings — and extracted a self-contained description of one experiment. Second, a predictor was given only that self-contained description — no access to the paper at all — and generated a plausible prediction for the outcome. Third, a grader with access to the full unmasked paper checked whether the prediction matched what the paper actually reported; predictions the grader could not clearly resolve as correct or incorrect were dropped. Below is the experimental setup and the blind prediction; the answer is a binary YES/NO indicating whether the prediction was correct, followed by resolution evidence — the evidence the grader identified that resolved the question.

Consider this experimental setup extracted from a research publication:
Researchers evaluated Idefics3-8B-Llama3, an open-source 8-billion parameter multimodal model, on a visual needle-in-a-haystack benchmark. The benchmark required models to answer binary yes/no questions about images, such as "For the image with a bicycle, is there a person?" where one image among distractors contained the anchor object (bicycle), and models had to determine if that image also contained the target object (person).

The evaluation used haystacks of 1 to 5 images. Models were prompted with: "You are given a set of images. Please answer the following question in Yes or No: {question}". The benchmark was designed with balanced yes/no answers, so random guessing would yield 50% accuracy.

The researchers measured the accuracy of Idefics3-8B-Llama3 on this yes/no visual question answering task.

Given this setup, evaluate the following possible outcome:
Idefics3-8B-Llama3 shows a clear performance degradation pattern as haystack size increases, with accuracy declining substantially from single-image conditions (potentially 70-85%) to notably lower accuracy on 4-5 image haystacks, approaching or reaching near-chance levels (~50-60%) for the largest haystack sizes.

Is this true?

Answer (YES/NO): NO